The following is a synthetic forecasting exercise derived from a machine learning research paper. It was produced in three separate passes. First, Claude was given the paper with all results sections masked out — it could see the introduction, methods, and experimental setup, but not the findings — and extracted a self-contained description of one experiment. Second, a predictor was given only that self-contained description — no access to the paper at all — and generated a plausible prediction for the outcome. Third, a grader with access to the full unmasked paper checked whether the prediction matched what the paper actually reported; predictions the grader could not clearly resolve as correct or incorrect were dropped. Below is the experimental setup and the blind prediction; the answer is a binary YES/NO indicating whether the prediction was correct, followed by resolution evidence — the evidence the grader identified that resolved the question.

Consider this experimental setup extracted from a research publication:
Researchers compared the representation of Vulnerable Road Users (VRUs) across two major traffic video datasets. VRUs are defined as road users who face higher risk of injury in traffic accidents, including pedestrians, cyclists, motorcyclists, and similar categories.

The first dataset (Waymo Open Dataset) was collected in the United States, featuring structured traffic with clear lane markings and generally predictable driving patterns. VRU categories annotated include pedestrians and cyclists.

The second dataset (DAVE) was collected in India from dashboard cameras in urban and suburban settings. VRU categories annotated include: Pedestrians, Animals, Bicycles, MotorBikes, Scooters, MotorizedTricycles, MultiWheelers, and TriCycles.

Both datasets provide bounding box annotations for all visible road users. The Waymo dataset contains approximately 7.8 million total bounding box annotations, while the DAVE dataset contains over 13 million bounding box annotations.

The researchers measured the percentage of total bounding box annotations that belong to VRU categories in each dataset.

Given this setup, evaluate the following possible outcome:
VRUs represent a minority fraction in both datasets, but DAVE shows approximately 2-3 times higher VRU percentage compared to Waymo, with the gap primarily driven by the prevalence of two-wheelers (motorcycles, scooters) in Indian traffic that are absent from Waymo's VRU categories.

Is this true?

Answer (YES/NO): NO